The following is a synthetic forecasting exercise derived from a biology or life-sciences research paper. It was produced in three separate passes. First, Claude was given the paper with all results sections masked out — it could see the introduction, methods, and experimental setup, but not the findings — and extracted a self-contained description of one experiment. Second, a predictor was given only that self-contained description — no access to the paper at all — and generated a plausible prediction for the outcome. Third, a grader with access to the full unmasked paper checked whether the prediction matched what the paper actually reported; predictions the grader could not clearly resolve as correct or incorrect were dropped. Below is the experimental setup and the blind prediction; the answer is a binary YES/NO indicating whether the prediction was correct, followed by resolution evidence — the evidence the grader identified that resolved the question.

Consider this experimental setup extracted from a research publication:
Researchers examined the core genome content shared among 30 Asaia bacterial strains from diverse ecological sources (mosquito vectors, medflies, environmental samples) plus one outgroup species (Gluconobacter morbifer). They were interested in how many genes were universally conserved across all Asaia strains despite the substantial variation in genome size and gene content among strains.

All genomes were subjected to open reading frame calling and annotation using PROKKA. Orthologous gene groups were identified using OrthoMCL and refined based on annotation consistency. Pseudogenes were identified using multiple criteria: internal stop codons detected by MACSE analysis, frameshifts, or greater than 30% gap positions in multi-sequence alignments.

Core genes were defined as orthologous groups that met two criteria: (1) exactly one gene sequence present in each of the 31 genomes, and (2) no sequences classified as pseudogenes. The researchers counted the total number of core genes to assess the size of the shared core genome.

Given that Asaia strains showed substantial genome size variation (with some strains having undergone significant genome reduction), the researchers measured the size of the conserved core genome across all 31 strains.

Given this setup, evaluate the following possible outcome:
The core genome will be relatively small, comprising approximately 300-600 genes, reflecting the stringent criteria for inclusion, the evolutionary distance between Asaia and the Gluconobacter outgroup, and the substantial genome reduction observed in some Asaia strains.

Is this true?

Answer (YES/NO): YES